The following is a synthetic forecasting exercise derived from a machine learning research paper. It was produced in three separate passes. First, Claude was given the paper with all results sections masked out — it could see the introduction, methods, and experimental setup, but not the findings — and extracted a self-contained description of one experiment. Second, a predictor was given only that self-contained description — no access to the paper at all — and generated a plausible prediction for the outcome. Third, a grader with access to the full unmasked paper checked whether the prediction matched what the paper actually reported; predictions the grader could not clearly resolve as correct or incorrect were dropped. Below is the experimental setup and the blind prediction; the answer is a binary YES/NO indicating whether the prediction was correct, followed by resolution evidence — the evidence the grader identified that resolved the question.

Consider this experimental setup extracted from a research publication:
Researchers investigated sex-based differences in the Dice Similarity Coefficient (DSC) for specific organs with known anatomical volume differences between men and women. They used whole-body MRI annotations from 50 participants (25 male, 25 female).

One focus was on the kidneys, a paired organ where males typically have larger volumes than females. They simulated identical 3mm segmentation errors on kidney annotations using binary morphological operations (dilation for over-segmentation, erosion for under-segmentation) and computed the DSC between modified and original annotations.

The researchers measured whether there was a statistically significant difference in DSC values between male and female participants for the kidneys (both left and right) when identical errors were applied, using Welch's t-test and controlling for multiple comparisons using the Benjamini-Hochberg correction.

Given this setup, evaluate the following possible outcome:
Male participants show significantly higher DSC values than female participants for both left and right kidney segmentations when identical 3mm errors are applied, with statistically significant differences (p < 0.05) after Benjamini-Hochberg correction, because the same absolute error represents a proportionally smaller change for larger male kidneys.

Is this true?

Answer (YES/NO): YES